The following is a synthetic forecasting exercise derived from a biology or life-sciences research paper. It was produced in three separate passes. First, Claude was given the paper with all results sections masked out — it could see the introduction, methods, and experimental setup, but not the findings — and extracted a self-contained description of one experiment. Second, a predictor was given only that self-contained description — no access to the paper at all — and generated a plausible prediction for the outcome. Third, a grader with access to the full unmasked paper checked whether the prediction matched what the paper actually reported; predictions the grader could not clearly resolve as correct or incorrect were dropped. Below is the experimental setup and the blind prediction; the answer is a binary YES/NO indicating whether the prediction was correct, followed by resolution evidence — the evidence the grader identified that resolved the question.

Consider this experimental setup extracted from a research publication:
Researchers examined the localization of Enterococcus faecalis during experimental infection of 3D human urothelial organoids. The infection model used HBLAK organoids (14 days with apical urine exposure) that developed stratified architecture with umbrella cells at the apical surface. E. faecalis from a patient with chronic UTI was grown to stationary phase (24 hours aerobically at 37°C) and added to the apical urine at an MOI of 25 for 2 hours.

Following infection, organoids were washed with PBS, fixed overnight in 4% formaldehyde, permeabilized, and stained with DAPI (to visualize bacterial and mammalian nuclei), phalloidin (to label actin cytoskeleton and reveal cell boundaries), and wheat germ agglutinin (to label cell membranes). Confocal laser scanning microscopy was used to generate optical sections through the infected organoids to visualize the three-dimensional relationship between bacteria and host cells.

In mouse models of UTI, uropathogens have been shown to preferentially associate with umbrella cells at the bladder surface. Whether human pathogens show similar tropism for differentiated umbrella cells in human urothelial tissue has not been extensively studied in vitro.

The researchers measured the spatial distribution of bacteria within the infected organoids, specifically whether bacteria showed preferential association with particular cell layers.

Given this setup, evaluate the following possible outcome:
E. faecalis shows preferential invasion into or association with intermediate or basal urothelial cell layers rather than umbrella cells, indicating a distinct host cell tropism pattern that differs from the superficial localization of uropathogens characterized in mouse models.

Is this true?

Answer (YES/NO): YES